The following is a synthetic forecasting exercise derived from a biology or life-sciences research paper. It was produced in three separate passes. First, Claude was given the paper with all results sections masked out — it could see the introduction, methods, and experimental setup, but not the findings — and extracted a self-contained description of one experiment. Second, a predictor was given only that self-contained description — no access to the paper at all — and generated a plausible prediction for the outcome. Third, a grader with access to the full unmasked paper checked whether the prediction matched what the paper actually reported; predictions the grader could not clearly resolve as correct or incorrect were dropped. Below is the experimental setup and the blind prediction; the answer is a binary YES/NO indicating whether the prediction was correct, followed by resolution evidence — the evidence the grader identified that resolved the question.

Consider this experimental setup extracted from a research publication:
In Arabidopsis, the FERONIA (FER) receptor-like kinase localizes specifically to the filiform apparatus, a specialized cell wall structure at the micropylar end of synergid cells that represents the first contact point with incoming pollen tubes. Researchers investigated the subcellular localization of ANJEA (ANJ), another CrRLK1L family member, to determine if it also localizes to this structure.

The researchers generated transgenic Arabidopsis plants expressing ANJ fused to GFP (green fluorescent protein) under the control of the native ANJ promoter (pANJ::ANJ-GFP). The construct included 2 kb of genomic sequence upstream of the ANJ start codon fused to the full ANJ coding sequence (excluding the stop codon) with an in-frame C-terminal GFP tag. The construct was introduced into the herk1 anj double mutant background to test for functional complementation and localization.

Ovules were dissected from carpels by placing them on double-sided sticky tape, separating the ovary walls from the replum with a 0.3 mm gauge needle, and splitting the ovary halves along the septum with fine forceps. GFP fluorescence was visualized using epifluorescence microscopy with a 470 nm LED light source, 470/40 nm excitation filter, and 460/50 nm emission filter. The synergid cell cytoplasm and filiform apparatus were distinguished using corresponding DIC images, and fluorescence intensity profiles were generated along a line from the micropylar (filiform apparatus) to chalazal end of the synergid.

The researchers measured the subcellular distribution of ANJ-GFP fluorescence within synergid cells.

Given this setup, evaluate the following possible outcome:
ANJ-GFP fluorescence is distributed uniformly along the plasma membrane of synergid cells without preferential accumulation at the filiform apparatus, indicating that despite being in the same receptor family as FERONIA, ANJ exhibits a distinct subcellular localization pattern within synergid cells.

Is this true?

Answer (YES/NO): NO